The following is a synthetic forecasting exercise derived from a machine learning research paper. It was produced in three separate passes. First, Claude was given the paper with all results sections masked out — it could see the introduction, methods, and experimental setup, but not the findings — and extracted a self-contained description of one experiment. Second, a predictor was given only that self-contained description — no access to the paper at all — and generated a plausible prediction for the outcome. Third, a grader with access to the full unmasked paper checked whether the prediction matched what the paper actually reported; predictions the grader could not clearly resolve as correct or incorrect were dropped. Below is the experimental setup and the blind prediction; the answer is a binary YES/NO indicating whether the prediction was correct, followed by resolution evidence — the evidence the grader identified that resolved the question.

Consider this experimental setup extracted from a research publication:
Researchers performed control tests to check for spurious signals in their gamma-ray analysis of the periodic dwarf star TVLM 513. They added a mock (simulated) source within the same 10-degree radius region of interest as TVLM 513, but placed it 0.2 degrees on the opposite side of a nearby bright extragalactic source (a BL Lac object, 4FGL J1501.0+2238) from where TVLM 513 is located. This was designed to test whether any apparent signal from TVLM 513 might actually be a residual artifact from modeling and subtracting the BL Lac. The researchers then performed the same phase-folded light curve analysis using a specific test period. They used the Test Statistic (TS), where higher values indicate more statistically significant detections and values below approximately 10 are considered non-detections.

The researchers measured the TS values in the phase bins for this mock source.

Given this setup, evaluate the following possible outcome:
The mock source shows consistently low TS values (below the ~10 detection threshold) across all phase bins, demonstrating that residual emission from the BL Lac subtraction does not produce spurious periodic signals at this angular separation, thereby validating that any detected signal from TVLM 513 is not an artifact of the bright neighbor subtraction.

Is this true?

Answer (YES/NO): YES